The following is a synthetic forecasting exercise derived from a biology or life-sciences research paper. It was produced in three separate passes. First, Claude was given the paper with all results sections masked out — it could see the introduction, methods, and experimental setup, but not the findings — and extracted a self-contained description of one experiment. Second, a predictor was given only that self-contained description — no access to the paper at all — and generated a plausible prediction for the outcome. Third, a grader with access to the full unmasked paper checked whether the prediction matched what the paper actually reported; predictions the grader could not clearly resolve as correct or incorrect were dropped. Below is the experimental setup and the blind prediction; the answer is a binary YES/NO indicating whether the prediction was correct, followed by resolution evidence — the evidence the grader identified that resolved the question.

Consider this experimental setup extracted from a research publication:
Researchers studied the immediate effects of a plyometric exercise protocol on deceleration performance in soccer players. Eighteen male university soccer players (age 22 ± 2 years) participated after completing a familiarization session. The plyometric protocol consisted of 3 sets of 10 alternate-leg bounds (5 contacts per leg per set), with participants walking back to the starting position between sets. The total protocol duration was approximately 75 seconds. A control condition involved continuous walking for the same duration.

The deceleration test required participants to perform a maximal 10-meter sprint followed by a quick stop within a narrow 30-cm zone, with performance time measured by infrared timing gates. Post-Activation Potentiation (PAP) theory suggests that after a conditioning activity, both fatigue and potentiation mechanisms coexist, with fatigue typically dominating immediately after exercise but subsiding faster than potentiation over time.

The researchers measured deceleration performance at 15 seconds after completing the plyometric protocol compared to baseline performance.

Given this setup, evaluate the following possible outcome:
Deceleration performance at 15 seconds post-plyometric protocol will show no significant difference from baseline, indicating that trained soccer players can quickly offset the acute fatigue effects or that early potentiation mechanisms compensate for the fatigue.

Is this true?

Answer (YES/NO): YES